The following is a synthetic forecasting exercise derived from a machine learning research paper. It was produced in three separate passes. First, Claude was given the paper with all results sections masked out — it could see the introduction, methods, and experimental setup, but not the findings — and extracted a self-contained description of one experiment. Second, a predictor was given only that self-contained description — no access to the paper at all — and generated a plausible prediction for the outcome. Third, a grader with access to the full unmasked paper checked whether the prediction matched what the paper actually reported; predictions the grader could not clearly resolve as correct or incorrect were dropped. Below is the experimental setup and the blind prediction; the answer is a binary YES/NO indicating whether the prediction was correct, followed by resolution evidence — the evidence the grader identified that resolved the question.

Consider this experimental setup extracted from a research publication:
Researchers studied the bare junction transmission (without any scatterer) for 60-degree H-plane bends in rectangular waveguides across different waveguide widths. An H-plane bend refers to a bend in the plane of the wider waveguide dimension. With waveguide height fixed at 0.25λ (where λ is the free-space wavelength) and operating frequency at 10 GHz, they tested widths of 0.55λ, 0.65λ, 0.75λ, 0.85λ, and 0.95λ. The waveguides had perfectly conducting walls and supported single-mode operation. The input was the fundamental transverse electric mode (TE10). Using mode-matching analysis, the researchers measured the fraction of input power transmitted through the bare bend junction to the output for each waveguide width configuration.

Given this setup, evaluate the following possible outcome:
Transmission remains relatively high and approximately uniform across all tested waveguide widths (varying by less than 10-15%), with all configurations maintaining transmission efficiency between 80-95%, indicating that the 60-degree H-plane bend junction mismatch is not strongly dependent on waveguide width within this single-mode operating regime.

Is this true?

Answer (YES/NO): NO